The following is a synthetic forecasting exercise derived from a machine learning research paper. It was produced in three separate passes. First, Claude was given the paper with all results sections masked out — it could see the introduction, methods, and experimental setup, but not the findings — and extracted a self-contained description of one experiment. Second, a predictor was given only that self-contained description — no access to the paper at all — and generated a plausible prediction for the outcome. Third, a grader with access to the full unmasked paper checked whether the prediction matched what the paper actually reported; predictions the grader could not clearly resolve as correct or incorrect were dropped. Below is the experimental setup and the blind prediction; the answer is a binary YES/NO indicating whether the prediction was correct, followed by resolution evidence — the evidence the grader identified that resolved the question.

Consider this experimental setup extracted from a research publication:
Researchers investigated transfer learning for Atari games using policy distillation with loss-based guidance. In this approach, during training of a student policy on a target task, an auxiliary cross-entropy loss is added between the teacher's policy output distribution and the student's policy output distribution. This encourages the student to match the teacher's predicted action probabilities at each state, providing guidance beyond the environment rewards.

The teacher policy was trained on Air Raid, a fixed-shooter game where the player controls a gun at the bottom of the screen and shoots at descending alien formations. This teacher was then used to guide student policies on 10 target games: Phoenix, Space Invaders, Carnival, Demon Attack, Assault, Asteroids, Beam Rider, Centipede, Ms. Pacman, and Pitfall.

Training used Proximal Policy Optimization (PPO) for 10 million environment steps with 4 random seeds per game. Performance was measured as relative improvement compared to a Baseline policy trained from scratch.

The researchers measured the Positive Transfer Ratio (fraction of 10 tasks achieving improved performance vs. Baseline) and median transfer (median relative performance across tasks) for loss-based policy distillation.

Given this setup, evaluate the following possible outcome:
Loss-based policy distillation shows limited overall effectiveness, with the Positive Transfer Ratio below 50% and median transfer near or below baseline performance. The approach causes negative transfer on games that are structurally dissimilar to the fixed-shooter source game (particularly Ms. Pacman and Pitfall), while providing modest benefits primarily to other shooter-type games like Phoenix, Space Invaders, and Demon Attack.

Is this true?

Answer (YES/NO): NO